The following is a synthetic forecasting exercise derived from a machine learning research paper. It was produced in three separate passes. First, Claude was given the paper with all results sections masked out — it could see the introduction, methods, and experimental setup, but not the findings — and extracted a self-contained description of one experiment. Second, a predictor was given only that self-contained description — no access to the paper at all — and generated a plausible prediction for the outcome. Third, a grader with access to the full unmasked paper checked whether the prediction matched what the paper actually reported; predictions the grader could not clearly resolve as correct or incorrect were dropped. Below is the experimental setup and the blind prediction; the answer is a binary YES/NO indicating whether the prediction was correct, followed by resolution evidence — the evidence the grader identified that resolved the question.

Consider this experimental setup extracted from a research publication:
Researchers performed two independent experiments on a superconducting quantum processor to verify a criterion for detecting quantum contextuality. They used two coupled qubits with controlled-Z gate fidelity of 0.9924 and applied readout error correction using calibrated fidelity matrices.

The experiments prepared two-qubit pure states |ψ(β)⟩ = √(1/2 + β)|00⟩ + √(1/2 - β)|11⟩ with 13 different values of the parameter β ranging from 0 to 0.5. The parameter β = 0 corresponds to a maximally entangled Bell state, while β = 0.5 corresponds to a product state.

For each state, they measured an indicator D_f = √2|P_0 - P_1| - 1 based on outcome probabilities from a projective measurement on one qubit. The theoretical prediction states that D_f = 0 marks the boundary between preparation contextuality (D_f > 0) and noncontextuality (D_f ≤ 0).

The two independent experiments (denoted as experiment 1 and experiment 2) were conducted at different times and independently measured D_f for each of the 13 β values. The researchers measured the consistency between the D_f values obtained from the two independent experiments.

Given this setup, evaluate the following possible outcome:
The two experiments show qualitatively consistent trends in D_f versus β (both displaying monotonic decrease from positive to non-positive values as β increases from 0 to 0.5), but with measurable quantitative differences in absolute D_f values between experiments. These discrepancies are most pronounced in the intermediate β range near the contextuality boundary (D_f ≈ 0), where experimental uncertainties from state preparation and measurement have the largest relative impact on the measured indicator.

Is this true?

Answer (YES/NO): YES